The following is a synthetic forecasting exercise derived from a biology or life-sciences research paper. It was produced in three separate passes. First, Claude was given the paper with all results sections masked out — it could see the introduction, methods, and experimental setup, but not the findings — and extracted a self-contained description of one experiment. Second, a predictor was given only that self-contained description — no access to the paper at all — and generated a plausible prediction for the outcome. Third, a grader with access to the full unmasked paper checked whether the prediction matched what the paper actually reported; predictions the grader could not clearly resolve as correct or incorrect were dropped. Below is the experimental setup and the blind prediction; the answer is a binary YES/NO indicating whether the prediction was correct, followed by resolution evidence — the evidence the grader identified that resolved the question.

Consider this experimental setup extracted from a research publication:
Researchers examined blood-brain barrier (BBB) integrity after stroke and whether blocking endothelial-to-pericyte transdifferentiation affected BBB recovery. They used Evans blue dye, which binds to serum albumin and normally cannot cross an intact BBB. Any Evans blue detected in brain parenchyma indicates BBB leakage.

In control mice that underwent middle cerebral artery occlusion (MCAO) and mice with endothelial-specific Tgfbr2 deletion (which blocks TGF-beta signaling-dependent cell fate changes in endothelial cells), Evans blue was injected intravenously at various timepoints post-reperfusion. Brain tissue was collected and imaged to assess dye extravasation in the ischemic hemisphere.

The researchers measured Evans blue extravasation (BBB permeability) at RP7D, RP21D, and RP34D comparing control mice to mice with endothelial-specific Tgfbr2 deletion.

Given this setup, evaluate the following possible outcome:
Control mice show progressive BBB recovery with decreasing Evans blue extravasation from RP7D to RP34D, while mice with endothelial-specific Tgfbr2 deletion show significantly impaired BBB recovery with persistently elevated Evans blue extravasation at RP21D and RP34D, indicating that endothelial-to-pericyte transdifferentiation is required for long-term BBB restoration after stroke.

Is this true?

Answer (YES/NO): YES